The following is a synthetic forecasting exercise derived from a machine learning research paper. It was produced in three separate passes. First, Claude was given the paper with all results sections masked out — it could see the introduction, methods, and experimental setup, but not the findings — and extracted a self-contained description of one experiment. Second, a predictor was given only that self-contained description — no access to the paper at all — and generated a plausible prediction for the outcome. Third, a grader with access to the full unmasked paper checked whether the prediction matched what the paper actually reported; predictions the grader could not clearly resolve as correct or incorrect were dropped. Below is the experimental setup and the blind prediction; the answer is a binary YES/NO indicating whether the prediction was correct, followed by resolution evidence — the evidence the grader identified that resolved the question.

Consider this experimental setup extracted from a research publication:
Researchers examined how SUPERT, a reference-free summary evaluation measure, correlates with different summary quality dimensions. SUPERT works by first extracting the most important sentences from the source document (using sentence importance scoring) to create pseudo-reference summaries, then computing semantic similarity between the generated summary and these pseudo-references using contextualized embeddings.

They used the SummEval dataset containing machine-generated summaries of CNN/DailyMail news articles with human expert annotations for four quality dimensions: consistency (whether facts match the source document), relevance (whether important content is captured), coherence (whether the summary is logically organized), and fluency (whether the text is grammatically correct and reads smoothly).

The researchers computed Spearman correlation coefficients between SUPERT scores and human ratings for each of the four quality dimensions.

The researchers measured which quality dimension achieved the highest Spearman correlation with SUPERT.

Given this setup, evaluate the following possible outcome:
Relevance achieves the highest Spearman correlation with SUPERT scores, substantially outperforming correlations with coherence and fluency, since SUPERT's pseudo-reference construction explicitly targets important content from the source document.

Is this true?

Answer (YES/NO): YES